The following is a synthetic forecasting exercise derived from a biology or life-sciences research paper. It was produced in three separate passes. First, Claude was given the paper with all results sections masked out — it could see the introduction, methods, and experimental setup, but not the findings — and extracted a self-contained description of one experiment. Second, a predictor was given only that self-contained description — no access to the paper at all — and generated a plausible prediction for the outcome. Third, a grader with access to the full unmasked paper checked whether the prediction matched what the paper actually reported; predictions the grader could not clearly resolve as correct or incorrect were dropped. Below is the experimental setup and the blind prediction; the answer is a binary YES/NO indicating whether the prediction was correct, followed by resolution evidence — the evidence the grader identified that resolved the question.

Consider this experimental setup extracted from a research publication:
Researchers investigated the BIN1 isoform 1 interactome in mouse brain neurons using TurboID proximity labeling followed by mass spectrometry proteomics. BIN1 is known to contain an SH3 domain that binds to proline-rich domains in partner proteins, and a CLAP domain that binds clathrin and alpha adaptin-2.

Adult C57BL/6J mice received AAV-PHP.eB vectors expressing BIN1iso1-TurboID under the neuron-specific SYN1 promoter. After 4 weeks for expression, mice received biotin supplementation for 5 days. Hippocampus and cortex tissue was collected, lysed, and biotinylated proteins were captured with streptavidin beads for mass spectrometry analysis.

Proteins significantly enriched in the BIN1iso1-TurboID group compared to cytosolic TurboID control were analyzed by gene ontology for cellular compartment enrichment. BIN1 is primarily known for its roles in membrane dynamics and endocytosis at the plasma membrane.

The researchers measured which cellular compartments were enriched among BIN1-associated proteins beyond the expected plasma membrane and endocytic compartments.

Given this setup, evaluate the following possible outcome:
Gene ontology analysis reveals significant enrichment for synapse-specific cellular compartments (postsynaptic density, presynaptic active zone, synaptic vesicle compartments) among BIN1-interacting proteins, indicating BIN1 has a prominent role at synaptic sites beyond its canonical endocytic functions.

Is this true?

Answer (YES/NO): YES